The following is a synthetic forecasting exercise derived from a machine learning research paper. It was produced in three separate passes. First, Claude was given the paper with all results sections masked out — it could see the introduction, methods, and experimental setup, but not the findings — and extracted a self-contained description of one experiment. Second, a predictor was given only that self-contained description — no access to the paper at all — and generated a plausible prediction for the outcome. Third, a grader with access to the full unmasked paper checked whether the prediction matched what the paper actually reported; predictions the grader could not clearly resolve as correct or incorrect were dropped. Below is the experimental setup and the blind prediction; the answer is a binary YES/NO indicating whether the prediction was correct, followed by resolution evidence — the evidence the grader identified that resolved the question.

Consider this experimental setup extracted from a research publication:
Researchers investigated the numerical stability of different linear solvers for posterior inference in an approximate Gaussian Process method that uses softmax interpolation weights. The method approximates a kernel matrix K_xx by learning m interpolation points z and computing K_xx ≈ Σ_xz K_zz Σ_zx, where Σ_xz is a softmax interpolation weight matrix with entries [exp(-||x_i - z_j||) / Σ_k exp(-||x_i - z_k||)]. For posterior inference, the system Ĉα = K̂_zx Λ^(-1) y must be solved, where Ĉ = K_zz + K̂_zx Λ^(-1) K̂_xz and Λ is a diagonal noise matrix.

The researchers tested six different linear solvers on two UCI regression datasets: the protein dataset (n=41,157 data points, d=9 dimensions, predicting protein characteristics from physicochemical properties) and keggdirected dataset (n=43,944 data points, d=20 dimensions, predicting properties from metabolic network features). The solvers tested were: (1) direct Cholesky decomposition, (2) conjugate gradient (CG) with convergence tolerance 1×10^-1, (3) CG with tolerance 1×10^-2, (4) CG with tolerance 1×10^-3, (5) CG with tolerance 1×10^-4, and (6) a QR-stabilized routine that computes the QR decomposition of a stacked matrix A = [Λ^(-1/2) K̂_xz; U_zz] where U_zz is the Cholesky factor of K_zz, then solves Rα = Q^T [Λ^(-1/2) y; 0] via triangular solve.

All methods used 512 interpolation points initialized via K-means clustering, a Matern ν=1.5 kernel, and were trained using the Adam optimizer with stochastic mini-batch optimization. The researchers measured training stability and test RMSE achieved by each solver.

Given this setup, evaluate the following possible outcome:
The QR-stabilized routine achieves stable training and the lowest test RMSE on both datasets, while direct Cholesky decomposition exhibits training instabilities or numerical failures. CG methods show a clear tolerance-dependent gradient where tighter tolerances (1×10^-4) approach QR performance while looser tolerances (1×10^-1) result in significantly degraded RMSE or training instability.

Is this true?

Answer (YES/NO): NO